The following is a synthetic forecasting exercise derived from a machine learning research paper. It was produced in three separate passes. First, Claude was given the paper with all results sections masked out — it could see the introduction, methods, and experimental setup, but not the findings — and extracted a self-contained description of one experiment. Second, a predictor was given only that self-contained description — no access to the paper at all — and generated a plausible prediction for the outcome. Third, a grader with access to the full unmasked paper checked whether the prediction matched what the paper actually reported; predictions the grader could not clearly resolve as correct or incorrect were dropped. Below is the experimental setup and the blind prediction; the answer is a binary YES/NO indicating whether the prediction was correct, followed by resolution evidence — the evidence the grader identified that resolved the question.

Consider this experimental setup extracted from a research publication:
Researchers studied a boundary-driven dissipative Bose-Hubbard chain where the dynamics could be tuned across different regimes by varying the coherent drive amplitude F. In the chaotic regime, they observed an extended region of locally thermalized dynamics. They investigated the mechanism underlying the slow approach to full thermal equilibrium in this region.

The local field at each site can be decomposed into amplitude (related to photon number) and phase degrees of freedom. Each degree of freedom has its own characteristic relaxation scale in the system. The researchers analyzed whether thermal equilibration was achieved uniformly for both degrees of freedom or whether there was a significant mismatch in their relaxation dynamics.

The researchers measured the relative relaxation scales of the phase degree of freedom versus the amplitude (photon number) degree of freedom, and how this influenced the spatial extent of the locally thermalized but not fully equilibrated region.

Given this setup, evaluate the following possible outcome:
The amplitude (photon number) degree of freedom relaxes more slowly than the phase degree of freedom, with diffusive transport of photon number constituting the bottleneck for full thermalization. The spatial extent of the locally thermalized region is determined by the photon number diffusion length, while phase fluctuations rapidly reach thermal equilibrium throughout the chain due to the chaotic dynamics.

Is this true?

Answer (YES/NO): YES